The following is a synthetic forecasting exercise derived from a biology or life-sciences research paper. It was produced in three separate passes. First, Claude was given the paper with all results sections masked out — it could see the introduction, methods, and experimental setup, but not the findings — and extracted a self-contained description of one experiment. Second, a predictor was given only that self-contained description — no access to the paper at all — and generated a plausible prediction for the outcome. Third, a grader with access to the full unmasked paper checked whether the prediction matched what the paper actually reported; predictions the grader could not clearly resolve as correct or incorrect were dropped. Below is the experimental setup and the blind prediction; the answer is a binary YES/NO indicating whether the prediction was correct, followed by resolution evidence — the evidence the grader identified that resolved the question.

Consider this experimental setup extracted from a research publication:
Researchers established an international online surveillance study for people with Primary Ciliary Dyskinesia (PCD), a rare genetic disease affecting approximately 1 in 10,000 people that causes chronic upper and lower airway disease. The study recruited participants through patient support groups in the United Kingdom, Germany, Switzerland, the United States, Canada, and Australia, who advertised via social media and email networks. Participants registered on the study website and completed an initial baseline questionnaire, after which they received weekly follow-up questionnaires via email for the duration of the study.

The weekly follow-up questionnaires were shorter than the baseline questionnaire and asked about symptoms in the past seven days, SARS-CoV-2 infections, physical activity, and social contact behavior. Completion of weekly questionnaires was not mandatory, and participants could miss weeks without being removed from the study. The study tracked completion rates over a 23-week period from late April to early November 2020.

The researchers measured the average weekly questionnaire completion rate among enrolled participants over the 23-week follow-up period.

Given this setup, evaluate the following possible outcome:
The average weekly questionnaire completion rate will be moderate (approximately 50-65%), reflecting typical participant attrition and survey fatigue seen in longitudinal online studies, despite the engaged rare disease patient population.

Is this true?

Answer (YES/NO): YES